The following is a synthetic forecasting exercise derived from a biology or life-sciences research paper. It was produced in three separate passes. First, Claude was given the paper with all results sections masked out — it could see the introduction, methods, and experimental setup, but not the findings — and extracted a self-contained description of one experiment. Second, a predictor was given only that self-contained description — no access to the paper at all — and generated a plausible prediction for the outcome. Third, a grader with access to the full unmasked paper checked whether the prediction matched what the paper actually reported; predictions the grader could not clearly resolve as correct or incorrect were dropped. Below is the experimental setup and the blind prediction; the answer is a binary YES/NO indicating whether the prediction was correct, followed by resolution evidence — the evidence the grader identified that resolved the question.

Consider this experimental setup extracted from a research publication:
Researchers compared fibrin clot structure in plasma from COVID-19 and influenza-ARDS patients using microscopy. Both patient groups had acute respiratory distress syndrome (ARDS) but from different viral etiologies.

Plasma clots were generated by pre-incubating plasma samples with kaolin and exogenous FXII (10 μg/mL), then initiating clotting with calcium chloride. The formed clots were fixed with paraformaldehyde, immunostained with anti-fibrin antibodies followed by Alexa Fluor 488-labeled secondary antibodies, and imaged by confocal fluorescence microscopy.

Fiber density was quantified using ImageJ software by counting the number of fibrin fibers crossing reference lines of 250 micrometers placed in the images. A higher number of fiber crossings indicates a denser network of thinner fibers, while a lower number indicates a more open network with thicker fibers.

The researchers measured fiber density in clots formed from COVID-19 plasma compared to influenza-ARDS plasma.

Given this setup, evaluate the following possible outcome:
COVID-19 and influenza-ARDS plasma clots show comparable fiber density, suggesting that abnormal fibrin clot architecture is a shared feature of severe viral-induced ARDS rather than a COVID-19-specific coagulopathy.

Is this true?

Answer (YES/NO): NO